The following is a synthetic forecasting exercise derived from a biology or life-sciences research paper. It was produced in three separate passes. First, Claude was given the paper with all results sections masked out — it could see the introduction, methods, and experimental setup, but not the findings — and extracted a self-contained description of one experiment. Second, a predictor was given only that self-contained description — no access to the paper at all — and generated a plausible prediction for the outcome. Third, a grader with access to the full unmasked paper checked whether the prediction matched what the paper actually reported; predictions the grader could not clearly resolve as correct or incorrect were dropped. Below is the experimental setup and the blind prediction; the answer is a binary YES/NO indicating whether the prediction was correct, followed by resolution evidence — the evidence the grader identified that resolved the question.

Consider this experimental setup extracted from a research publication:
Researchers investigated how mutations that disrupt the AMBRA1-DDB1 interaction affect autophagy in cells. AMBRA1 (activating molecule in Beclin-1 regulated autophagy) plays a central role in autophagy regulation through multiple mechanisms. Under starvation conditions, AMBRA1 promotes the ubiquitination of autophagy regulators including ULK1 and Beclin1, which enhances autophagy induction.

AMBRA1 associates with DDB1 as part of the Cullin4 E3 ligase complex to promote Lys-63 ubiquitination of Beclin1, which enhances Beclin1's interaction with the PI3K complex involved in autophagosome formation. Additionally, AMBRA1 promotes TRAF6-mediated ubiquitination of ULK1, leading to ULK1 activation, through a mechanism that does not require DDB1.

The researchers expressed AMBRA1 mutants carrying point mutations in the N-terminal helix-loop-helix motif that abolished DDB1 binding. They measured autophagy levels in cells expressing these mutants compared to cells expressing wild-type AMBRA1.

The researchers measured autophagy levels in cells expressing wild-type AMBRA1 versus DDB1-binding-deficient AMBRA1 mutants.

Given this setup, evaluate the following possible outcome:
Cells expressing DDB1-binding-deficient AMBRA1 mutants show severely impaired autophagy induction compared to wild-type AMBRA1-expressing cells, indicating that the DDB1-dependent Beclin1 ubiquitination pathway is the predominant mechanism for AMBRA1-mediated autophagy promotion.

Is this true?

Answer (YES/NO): YES